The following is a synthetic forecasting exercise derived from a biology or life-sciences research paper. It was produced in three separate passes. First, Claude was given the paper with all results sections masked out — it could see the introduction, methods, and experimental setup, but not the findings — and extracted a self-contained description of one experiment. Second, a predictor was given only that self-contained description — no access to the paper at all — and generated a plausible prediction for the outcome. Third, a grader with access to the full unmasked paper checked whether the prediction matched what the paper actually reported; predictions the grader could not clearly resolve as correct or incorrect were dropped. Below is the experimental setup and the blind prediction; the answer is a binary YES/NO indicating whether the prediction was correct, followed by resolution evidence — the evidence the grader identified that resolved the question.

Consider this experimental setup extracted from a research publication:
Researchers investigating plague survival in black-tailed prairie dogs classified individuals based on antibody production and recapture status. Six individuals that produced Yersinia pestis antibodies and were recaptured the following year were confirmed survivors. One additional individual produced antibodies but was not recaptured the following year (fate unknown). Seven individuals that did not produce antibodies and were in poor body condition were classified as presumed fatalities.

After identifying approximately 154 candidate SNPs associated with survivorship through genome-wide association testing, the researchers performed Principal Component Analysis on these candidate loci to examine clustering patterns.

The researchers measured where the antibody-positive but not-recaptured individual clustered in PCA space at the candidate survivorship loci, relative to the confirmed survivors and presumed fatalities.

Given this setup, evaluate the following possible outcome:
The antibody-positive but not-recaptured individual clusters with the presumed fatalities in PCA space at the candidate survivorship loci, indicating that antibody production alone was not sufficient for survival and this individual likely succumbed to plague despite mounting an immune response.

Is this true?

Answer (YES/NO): NO